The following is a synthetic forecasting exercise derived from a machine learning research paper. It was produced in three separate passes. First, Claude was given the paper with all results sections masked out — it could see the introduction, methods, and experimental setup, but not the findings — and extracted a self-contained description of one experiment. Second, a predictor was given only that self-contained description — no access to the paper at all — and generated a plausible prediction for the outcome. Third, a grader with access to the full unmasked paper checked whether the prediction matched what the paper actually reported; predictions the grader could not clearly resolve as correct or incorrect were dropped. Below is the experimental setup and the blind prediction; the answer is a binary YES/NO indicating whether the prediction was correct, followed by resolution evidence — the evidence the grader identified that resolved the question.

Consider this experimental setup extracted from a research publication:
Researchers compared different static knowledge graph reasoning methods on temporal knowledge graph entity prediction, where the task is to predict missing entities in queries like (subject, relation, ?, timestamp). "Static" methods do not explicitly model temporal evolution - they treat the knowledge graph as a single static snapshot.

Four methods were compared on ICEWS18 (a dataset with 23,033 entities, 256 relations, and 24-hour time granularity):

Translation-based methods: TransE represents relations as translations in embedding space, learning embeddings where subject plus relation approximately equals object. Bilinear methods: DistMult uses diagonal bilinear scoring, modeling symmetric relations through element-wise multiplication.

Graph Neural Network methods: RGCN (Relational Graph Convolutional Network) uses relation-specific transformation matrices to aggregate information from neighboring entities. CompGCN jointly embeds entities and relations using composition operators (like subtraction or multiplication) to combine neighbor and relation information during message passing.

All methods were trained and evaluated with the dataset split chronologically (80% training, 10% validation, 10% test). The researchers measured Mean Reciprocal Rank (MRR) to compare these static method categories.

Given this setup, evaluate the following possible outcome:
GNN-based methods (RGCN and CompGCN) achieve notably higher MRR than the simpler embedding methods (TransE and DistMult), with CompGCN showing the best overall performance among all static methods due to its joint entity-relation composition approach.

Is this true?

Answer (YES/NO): NO